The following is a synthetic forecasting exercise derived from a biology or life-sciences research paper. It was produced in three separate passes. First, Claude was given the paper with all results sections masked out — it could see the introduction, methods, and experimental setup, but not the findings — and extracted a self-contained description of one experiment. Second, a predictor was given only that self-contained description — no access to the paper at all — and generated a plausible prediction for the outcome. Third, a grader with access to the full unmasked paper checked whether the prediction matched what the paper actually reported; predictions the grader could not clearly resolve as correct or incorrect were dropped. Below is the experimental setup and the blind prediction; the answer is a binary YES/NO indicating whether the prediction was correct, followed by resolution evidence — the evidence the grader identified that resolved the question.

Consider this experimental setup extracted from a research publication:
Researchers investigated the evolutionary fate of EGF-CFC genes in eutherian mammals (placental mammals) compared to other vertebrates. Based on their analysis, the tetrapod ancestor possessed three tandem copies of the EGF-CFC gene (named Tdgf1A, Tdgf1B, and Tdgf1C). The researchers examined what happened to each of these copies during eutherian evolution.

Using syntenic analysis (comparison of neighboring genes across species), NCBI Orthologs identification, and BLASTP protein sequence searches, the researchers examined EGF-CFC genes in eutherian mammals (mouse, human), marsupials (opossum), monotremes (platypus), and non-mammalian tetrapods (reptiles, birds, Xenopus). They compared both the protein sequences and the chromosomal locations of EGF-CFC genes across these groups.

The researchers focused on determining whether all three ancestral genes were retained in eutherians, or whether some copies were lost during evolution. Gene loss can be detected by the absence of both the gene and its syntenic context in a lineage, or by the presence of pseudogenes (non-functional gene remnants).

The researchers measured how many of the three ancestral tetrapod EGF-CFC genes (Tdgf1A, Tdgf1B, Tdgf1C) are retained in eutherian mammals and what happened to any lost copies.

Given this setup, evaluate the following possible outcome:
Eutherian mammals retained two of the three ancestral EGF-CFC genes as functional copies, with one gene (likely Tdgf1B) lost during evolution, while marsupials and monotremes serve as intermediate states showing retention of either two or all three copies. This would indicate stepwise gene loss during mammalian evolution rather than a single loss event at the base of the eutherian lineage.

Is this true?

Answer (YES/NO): NO